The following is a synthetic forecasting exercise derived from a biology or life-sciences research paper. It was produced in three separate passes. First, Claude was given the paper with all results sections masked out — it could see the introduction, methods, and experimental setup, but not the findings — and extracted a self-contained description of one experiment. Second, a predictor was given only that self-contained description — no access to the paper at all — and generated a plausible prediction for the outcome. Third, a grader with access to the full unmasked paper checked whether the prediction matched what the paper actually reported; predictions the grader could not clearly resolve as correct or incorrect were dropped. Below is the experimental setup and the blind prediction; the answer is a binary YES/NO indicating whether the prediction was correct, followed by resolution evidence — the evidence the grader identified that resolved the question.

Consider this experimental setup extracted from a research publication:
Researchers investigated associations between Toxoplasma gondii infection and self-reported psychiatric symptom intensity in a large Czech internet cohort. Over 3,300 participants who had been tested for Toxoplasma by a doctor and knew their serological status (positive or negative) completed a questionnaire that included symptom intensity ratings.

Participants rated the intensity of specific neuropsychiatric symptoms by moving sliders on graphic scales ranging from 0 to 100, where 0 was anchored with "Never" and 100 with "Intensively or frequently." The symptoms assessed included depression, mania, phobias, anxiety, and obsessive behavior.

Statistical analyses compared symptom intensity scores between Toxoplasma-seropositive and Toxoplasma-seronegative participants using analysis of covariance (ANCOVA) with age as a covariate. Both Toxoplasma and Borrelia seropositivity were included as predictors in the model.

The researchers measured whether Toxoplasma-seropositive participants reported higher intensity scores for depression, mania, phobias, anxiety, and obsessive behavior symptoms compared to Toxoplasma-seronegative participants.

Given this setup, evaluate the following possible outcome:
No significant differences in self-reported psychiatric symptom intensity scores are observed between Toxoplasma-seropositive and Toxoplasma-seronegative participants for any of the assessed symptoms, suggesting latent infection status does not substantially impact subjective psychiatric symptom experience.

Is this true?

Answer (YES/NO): NO